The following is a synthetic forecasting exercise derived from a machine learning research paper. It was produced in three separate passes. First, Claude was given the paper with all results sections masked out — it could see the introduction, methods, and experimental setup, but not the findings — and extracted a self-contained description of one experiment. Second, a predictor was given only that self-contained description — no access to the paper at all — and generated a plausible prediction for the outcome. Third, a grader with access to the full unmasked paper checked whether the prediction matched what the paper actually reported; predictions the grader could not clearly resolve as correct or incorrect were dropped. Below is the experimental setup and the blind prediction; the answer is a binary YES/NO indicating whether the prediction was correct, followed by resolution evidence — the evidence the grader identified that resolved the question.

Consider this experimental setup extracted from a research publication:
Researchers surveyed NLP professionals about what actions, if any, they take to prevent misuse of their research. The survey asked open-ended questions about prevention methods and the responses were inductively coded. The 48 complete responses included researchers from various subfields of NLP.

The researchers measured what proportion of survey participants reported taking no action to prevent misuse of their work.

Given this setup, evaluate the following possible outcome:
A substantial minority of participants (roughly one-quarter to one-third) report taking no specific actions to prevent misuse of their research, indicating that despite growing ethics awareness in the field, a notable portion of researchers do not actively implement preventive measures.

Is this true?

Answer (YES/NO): YES